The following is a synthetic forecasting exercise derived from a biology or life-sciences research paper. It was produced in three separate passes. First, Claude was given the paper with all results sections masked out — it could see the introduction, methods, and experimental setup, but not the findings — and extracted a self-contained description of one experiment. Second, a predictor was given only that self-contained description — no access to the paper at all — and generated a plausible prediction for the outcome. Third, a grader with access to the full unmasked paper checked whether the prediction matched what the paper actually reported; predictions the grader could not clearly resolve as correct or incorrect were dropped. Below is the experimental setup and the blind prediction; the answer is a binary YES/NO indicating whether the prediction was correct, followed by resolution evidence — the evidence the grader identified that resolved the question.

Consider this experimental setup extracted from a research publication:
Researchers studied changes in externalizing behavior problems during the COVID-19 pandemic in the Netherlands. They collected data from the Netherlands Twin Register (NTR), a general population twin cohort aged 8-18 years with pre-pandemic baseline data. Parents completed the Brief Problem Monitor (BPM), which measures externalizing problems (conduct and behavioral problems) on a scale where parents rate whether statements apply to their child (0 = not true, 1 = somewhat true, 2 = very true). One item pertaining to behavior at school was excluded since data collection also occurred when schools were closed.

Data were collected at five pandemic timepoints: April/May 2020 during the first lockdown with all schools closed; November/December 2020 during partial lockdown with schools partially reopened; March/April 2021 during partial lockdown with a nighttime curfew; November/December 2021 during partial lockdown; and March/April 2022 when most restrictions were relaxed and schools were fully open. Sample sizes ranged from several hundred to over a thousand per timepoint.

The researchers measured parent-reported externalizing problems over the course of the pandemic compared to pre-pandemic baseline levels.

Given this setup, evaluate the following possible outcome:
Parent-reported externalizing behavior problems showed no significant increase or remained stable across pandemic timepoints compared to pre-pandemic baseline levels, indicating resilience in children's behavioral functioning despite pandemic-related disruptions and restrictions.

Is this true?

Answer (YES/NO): YES